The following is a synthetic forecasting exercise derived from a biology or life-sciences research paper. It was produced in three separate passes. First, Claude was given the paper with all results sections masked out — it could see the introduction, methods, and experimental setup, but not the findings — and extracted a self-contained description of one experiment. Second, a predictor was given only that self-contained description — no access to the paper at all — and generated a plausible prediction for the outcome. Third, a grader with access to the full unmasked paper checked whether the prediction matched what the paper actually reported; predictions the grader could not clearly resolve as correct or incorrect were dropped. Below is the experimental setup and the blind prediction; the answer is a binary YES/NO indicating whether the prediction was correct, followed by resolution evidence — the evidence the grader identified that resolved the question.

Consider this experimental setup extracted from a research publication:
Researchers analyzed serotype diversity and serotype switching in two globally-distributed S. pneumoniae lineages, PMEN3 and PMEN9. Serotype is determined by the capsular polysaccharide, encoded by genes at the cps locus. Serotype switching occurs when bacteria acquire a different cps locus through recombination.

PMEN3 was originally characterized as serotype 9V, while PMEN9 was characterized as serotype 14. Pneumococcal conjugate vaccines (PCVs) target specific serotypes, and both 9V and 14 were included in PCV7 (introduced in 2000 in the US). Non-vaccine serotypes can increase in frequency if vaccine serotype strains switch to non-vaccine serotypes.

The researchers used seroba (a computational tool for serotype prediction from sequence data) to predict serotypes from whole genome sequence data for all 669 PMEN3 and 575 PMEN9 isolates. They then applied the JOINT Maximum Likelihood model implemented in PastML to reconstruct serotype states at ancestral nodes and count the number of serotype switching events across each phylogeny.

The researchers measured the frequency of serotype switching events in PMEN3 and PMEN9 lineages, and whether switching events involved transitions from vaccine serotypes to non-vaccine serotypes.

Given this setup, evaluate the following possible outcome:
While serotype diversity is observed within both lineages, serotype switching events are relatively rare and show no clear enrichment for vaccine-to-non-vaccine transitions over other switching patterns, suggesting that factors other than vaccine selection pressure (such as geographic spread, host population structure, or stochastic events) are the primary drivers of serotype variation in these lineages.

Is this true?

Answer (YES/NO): NO